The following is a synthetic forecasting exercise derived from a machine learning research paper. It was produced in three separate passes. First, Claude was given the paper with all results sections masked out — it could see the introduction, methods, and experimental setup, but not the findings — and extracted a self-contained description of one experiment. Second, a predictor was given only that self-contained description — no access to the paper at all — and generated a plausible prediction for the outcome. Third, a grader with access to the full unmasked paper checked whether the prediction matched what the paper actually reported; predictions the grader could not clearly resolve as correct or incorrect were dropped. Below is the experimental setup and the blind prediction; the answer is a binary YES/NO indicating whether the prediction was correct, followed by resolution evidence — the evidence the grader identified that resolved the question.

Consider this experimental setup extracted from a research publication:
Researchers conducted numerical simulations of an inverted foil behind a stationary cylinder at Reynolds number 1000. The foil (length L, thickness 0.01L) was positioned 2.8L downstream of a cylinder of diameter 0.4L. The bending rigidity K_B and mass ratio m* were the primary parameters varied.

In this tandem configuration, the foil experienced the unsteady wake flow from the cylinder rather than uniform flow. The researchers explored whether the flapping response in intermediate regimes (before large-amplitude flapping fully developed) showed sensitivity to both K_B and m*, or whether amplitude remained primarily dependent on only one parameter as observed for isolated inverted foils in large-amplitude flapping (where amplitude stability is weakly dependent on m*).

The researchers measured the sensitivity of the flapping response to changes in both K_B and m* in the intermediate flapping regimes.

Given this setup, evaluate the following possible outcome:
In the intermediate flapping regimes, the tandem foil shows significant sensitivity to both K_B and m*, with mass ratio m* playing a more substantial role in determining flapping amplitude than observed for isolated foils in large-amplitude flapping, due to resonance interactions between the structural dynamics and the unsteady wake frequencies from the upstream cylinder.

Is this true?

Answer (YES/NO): YES